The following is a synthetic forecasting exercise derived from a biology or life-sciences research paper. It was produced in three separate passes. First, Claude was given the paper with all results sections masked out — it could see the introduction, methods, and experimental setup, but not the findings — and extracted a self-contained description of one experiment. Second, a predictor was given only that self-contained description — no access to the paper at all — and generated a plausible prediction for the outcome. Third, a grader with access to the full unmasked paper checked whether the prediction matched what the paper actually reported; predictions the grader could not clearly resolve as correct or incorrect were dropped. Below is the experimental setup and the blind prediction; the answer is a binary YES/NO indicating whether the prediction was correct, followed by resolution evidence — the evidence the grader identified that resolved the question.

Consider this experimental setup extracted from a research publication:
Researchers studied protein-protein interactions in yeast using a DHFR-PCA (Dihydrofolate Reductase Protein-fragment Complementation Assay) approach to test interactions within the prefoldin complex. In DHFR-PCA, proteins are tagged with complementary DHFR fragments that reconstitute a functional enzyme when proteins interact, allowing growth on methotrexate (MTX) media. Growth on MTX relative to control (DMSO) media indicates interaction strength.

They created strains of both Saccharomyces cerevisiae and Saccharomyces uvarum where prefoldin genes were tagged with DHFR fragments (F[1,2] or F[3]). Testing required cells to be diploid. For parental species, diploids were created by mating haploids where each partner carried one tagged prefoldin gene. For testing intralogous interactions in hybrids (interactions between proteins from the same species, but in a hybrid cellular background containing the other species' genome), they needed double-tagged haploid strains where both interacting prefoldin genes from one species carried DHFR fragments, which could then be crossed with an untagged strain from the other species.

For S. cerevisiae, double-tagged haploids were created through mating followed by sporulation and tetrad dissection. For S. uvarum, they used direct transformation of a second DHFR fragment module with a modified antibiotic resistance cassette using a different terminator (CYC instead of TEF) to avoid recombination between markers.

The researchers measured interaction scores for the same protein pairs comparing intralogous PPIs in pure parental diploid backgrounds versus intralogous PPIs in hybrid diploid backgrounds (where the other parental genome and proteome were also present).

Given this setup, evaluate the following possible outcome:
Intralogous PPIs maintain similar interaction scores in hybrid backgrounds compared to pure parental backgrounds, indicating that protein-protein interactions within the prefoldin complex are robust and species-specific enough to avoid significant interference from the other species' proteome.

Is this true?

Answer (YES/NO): YES